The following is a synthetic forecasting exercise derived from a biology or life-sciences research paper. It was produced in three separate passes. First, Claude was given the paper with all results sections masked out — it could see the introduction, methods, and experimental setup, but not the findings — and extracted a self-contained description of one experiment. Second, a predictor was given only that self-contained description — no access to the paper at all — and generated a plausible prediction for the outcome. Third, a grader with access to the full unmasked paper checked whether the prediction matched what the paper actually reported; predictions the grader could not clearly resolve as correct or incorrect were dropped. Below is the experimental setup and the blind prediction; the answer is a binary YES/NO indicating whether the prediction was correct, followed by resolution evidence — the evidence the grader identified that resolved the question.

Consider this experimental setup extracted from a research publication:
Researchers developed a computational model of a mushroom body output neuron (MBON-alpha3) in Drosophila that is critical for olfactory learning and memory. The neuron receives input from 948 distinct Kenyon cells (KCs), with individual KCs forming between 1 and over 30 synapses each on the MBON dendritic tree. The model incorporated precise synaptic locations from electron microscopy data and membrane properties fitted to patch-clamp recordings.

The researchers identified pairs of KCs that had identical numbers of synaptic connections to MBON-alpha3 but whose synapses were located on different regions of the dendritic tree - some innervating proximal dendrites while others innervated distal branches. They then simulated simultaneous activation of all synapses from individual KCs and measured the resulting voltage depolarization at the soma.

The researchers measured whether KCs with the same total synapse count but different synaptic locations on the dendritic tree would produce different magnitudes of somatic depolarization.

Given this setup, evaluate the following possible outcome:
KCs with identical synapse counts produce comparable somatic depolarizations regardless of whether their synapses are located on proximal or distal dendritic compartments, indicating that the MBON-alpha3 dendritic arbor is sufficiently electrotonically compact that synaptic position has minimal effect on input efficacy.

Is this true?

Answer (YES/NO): YES